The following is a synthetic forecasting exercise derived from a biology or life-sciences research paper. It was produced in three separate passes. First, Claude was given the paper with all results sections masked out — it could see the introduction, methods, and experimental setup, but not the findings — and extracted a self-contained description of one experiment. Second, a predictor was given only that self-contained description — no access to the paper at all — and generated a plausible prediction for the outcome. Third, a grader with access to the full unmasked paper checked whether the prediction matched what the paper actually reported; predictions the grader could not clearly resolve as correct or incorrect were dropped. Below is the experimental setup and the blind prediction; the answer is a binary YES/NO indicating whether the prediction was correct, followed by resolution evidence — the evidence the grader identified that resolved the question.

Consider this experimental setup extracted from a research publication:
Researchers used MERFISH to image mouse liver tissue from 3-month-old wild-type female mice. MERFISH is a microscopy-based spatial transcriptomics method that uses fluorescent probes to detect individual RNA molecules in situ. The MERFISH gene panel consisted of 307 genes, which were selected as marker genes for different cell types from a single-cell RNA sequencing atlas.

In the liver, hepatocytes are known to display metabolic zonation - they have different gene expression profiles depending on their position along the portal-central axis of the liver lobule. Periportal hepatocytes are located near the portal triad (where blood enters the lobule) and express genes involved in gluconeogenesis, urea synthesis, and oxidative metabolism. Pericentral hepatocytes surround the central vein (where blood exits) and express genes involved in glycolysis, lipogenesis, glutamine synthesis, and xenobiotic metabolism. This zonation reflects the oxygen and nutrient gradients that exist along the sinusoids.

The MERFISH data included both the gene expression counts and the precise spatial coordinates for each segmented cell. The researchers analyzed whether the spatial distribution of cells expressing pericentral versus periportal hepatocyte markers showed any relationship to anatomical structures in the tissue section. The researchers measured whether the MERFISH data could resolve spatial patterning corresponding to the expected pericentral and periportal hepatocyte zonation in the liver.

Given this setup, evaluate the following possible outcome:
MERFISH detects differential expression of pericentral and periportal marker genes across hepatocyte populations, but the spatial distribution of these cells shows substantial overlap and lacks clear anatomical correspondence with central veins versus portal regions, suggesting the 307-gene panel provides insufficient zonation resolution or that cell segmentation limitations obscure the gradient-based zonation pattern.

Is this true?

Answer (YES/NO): NO